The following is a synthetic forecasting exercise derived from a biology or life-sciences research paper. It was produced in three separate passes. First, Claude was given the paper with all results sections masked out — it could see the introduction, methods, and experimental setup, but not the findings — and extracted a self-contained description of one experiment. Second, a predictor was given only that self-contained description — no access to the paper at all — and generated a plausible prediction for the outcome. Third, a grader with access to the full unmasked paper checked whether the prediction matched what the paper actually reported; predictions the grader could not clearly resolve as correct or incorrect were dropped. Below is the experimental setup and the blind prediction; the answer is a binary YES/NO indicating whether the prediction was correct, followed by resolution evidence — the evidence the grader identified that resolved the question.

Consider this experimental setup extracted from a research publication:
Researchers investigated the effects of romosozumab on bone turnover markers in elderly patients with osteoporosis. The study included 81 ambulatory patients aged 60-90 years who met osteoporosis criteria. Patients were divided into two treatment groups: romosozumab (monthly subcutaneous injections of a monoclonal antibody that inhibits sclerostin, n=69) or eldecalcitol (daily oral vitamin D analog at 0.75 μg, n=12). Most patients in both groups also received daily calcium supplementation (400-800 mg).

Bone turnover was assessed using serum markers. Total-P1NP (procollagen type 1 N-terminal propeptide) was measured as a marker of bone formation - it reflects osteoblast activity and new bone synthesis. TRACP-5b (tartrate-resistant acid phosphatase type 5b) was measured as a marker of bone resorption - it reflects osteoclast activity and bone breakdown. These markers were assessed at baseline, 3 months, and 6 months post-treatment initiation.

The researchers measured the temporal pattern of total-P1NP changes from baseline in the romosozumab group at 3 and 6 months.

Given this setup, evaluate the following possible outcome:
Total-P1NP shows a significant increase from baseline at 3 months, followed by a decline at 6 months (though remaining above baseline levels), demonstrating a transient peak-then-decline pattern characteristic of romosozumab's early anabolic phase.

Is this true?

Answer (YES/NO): YES